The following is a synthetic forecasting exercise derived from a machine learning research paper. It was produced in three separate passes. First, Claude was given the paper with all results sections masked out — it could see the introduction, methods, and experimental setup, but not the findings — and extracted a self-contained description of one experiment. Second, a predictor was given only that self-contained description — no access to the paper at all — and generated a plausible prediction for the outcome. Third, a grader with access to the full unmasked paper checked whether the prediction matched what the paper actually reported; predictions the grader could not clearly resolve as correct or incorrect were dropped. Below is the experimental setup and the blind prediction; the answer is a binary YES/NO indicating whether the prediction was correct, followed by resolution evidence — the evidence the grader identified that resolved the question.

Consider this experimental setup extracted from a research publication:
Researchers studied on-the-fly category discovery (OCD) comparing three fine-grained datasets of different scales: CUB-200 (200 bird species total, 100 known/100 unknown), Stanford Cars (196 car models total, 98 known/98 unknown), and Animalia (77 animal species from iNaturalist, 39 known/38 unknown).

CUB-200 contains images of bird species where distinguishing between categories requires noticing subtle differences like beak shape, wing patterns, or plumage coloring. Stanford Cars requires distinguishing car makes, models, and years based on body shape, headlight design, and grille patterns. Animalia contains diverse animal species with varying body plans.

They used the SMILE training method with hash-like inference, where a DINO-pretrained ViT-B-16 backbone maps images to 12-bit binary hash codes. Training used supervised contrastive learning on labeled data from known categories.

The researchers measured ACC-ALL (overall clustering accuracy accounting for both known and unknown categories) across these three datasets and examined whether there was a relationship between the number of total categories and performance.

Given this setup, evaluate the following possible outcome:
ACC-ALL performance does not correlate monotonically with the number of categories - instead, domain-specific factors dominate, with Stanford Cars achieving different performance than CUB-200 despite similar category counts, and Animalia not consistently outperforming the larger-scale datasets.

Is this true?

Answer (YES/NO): NO